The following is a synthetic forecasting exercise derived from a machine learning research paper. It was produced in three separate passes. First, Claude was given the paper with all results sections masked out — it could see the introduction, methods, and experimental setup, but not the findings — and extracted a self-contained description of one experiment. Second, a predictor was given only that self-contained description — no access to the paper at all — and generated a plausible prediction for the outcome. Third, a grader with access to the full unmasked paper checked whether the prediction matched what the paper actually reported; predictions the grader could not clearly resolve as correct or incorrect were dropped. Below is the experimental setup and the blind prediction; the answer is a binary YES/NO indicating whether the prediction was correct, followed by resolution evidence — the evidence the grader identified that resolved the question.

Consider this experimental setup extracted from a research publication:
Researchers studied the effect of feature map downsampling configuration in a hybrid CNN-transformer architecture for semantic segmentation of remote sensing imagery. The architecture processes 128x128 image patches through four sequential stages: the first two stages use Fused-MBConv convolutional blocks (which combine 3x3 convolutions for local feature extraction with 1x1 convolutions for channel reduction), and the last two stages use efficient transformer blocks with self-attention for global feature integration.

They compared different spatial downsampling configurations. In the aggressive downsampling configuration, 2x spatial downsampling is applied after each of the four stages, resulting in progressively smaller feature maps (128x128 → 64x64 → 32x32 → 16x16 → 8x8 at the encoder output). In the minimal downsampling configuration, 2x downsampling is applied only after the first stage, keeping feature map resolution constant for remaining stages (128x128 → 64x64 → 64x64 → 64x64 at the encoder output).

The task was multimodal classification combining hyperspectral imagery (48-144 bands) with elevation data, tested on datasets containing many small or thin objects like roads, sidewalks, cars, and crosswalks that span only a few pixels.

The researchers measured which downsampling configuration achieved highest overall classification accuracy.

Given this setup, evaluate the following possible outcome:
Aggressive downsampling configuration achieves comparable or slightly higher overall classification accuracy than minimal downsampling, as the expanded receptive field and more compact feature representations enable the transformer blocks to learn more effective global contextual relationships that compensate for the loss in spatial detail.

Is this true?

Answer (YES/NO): NO